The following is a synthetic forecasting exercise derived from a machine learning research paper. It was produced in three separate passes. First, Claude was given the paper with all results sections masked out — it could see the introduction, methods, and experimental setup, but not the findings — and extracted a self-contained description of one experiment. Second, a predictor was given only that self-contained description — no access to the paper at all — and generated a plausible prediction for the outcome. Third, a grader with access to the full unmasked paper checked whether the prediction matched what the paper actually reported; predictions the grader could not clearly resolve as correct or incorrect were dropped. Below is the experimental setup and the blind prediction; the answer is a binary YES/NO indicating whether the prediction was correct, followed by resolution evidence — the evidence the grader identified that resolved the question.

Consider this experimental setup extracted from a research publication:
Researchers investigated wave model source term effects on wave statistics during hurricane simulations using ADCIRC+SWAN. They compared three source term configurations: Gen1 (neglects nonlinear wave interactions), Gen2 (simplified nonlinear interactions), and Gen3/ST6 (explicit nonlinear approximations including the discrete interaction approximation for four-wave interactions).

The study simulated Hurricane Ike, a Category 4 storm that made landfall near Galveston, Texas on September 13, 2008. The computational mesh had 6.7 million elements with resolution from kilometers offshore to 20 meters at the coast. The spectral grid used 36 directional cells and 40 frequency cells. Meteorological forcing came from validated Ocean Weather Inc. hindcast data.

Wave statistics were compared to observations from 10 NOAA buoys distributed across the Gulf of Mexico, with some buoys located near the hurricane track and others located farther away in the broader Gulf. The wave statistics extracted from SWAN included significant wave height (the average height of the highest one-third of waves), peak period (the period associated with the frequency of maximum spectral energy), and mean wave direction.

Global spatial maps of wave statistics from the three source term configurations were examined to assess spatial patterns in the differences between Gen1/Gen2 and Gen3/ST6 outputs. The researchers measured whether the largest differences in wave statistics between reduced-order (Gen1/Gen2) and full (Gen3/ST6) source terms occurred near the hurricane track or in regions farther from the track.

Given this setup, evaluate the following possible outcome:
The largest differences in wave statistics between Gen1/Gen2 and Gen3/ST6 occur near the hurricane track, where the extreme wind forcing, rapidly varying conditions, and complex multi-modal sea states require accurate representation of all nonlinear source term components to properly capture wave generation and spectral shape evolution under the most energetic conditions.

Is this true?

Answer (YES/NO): YES